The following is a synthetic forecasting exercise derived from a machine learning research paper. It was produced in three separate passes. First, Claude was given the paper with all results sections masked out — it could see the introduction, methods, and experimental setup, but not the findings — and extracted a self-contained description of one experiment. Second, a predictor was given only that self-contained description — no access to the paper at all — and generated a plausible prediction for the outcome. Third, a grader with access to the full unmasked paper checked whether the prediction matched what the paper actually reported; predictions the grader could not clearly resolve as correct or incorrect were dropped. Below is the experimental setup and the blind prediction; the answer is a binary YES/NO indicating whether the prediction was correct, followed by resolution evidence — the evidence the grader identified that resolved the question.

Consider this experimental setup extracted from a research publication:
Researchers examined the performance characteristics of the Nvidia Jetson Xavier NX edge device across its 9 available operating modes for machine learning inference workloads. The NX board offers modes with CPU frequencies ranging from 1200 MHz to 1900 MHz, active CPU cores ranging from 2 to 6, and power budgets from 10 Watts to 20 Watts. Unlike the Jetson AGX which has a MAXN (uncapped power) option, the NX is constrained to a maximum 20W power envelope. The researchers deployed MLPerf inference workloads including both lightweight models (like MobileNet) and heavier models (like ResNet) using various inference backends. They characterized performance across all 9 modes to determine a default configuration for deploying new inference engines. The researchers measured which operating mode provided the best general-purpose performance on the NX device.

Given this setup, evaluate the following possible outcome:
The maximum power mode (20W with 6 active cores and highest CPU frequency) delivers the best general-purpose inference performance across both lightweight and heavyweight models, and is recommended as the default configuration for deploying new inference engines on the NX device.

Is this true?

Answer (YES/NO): NO